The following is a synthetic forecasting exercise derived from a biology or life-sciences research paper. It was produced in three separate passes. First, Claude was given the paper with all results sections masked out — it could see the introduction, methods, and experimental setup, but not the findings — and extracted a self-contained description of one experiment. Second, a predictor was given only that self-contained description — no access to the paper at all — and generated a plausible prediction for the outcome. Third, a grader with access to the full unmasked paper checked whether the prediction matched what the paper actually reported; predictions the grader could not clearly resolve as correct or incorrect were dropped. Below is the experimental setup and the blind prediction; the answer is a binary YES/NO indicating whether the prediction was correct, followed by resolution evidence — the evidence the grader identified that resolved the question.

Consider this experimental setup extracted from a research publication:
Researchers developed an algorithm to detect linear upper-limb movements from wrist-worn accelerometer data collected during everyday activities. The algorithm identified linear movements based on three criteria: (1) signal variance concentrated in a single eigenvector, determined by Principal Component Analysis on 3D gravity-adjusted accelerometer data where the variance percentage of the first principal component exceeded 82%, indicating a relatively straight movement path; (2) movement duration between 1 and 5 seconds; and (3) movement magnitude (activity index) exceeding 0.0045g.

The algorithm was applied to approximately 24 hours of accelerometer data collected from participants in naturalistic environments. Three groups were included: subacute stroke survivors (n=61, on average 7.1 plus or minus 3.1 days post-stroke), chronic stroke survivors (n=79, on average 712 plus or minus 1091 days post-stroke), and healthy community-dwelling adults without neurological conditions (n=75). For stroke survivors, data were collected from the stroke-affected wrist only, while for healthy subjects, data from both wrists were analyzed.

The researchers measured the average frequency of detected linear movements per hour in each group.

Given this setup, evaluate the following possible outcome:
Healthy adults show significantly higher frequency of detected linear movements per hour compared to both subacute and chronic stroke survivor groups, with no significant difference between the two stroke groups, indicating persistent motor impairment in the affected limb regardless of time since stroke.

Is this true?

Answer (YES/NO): YES